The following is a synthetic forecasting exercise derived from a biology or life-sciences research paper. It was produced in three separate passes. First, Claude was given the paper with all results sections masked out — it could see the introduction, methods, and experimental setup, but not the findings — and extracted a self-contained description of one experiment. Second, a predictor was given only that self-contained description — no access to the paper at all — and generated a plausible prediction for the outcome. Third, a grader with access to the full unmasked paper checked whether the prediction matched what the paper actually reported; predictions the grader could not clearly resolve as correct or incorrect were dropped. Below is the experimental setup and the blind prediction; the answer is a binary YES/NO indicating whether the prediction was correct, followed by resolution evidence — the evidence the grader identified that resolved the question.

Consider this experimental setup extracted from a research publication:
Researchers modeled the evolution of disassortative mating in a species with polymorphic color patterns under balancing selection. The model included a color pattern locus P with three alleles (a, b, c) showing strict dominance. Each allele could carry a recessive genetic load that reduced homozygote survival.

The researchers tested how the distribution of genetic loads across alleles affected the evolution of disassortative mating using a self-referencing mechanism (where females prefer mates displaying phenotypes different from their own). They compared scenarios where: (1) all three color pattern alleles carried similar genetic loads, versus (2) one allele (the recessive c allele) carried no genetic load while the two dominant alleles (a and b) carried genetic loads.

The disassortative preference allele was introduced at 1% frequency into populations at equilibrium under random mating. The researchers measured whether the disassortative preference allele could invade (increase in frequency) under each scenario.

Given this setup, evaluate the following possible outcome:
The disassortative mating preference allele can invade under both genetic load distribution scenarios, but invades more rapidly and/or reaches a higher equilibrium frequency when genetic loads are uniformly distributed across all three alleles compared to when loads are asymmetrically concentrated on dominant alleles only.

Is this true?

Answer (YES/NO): NO